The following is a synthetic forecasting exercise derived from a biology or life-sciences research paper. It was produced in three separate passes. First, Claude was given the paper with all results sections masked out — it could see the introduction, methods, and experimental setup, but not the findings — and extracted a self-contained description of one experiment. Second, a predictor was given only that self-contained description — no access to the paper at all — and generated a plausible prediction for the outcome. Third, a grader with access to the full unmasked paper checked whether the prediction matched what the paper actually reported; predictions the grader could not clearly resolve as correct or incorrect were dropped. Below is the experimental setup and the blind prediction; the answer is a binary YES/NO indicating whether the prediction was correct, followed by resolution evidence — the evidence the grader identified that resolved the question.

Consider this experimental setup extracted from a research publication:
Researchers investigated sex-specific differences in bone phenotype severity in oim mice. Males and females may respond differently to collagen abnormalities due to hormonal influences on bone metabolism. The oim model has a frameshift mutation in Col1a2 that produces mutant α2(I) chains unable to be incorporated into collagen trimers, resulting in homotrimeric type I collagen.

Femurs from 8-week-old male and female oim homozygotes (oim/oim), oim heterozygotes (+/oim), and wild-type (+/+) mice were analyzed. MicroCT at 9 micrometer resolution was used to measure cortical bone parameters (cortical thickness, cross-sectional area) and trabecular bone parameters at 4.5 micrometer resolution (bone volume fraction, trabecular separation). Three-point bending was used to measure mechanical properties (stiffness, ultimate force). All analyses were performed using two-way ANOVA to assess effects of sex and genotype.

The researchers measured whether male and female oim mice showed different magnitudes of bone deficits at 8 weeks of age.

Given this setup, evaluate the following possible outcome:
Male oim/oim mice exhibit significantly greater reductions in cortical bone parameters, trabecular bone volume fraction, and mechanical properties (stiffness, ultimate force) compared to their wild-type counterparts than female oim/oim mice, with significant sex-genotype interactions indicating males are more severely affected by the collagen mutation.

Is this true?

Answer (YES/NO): NO